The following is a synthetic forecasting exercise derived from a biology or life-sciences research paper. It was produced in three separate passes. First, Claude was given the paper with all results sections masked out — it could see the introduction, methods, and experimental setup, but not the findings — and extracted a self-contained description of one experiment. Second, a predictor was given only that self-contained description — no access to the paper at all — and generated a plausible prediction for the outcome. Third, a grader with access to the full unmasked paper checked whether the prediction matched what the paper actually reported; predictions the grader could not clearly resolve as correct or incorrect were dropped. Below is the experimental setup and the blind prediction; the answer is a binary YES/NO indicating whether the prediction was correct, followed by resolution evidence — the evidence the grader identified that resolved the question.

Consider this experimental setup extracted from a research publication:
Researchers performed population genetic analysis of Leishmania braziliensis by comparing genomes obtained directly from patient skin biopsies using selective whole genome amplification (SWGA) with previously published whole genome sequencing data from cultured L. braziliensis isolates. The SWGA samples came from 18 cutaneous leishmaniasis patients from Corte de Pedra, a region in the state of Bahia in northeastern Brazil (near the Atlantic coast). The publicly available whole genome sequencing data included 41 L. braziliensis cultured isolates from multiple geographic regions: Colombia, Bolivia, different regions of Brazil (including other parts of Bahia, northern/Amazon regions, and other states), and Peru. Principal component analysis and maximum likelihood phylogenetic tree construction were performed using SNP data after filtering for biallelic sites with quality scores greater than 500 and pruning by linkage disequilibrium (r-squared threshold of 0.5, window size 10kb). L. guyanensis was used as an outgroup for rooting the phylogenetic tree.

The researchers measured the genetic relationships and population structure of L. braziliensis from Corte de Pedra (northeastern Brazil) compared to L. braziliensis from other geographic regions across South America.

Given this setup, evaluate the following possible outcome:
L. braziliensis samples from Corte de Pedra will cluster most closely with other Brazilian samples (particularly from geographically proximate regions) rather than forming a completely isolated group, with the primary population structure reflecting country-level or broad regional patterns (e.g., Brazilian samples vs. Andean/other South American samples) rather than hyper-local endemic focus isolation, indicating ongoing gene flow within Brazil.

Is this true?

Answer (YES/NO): YES